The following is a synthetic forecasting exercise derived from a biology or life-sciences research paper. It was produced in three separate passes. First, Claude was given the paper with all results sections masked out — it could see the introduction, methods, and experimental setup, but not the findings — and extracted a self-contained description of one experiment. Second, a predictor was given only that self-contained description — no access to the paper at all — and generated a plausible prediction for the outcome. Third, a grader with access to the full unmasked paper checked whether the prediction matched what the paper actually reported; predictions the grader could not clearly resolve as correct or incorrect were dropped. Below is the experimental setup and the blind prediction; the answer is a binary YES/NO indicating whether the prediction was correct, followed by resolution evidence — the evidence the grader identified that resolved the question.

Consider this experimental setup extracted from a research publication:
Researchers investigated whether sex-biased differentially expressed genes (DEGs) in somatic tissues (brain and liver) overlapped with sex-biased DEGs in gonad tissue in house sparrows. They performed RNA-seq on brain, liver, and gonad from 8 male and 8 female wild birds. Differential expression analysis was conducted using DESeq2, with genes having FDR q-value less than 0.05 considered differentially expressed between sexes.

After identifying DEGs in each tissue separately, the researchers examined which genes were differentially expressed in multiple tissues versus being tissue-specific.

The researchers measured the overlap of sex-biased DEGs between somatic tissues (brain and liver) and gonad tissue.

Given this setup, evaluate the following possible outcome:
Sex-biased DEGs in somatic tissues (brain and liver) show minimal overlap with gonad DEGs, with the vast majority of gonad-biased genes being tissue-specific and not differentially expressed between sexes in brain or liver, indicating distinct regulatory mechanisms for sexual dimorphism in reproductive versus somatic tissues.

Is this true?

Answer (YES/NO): NO